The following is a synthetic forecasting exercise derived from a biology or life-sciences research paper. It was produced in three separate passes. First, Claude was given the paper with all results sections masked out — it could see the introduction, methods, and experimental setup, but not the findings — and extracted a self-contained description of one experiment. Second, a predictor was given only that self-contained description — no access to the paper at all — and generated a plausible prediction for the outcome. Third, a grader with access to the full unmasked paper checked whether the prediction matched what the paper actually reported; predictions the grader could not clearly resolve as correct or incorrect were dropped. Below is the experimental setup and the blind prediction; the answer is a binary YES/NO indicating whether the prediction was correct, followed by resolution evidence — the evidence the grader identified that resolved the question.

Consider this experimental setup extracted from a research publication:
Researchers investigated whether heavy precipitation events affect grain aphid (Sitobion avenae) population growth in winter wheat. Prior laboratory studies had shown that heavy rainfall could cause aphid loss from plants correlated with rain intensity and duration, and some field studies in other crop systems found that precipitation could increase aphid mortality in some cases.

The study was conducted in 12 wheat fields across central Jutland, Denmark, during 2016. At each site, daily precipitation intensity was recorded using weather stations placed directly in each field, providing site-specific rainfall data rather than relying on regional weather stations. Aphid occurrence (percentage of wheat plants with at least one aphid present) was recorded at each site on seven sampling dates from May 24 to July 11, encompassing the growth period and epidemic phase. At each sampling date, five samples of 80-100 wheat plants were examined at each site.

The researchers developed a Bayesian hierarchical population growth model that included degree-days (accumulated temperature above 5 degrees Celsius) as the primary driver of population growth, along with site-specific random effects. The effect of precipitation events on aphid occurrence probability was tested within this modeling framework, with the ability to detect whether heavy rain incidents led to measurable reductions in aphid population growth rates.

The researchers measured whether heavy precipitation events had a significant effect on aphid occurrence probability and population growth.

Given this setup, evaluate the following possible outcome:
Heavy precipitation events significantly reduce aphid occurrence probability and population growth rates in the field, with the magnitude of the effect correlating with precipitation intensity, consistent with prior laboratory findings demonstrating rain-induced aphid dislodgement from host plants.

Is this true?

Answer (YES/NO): NO